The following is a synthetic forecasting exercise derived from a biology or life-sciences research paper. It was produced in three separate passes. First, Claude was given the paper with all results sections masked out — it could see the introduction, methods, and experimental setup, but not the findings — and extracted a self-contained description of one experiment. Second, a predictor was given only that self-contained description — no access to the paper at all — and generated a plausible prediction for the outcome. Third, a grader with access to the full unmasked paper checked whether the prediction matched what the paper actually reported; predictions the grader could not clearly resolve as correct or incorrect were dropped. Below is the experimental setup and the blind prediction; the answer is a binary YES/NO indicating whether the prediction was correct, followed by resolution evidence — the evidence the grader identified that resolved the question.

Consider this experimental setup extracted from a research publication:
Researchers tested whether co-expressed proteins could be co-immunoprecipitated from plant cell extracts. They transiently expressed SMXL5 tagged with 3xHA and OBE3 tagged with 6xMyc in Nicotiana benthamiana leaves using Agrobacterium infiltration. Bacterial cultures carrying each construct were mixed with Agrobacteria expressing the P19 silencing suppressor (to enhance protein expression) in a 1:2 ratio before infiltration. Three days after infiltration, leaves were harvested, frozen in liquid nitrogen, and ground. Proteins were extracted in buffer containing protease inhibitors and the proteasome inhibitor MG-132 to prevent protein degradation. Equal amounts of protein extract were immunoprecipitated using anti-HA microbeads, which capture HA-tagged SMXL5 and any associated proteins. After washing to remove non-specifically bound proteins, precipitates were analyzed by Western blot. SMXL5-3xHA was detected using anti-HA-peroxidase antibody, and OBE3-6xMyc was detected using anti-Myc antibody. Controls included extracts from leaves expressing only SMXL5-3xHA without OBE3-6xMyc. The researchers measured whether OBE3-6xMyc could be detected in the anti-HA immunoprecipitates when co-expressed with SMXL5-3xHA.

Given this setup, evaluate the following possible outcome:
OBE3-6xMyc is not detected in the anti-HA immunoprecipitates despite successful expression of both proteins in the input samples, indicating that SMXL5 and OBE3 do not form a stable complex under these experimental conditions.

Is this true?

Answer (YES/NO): NO